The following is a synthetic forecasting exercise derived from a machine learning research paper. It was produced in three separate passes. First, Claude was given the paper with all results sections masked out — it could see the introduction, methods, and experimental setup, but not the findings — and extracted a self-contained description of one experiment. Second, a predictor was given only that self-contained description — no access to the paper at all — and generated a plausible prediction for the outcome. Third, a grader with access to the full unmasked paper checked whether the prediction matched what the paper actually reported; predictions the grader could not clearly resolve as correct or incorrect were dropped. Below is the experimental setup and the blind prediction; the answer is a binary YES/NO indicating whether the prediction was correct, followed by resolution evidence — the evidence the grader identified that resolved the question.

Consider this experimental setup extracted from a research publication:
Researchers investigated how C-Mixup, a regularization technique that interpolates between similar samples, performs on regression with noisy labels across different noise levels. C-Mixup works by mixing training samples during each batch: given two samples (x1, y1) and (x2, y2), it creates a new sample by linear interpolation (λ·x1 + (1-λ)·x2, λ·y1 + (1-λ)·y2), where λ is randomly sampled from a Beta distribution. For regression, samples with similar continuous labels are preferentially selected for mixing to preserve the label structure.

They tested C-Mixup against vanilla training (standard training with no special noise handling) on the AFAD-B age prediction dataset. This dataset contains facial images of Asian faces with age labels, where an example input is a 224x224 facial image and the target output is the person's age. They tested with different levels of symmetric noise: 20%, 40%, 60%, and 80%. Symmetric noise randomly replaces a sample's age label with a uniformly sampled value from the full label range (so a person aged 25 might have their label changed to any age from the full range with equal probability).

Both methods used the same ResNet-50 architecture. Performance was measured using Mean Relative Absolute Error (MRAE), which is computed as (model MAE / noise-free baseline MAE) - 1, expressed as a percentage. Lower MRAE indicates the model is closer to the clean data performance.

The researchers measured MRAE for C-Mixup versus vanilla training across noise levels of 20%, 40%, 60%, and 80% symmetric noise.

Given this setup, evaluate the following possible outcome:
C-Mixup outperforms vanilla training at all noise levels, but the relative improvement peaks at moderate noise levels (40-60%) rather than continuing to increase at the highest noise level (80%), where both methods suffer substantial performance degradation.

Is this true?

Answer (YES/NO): NO